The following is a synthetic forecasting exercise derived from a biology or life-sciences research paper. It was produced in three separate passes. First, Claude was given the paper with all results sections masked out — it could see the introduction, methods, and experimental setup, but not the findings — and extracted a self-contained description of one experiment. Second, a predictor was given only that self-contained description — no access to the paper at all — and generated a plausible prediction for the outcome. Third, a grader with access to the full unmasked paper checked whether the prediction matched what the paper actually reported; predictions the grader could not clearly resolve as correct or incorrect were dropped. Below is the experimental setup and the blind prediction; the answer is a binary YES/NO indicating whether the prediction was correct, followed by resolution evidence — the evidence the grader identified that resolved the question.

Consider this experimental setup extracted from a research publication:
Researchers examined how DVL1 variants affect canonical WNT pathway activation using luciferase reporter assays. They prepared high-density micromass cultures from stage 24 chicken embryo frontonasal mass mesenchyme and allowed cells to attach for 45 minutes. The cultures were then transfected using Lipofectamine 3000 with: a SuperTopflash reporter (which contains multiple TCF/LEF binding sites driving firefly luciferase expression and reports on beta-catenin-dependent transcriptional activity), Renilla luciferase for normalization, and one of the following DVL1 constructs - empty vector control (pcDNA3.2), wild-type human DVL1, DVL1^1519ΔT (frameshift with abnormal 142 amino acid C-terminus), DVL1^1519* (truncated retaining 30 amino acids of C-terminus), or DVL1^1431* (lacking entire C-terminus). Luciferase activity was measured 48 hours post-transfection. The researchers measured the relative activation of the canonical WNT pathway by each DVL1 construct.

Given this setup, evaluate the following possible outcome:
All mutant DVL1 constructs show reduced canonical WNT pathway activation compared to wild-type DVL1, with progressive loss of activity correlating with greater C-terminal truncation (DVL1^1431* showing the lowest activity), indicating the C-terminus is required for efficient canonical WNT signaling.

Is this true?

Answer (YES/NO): NO